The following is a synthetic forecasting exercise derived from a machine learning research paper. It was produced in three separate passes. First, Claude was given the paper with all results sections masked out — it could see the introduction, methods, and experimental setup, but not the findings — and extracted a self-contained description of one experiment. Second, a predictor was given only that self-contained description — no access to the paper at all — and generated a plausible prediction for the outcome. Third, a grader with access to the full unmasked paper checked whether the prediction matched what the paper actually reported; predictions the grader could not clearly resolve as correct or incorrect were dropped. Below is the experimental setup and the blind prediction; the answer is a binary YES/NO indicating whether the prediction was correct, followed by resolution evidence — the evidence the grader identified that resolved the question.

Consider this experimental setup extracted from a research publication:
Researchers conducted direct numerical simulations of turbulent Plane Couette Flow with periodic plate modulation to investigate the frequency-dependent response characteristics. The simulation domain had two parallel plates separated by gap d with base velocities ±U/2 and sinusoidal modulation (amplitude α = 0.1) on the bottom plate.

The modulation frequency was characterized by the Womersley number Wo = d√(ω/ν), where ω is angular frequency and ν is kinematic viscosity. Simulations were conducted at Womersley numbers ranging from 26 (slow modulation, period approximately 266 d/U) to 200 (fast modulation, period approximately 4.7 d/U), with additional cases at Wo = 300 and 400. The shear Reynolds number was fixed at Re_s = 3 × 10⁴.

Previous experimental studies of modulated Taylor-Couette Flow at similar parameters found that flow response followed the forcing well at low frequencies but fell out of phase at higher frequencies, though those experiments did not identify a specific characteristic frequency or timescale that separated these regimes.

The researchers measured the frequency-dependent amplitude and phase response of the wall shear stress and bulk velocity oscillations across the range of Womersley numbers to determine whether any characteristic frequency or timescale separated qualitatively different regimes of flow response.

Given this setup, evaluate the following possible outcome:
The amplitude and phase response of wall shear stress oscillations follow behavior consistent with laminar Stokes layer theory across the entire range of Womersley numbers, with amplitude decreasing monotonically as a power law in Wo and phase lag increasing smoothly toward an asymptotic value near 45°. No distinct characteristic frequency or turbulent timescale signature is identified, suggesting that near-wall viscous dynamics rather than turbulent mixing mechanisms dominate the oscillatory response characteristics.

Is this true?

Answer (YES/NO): NO